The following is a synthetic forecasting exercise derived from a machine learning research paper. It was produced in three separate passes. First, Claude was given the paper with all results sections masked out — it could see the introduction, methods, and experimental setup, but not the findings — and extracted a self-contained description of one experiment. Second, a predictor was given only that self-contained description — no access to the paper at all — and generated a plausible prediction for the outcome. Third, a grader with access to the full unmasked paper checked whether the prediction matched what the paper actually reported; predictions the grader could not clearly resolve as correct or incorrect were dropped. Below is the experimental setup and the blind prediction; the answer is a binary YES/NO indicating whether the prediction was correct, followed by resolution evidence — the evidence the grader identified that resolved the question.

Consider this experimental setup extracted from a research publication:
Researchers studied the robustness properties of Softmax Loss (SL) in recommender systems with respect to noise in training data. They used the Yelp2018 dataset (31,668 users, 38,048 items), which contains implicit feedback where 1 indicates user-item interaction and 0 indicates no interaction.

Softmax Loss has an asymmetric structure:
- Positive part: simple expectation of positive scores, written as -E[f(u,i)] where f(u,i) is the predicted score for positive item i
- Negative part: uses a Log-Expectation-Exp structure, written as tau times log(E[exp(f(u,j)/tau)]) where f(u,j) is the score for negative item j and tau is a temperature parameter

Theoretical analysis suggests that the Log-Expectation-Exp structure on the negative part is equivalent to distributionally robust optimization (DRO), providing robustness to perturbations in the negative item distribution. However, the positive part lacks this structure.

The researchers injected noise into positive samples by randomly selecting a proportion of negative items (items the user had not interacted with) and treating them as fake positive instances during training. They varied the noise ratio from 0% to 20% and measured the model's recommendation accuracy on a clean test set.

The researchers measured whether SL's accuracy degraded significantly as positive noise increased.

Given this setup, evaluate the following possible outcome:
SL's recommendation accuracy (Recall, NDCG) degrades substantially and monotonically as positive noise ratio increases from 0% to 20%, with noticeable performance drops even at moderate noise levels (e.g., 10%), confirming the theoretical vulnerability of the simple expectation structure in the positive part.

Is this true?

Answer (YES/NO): NO